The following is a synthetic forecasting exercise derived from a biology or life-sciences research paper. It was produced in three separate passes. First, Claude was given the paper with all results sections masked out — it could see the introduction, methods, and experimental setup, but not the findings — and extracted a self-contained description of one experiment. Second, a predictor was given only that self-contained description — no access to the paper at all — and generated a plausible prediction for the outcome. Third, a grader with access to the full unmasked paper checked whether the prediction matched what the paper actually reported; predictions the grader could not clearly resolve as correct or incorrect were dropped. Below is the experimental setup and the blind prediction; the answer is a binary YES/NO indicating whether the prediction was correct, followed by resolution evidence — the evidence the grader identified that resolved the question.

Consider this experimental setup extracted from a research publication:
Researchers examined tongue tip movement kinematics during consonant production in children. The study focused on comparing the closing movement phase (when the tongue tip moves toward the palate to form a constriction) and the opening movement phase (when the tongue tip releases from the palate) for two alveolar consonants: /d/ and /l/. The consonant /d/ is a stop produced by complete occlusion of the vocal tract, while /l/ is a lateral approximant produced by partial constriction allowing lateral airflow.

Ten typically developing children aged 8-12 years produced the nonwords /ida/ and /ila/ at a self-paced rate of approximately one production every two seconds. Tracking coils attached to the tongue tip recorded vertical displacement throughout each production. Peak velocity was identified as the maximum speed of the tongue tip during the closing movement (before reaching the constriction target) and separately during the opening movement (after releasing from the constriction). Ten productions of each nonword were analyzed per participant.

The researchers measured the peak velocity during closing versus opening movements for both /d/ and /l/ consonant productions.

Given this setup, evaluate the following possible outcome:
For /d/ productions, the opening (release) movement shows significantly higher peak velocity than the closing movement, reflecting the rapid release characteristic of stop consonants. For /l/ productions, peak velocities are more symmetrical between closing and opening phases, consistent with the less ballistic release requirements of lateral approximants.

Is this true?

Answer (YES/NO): NO